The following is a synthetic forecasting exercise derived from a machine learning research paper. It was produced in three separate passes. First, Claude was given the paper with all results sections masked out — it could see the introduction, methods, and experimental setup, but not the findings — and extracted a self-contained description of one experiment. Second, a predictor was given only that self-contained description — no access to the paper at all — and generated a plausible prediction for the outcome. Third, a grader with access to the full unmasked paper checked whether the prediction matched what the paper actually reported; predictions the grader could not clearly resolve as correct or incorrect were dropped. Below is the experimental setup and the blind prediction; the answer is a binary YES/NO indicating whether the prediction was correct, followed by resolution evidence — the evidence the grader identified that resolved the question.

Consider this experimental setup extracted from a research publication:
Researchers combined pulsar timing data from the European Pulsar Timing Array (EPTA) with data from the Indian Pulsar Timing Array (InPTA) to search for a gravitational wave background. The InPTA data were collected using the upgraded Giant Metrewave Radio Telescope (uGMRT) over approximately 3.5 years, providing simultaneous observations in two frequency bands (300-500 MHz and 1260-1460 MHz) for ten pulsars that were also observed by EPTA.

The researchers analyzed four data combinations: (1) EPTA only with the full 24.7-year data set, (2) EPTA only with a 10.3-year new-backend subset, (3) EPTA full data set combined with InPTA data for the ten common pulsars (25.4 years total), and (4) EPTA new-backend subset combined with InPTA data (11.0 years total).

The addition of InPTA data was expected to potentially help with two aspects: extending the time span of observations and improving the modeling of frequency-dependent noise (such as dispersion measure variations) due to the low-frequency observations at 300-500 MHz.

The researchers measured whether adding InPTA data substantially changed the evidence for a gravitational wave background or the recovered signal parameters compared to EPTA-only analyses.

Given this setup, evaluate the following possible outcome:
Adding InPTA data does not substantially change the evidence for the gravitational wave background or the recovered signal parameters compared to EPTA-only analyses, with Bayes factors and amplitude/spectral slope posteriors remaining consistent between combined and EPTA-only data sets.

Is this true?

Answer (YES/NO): YES